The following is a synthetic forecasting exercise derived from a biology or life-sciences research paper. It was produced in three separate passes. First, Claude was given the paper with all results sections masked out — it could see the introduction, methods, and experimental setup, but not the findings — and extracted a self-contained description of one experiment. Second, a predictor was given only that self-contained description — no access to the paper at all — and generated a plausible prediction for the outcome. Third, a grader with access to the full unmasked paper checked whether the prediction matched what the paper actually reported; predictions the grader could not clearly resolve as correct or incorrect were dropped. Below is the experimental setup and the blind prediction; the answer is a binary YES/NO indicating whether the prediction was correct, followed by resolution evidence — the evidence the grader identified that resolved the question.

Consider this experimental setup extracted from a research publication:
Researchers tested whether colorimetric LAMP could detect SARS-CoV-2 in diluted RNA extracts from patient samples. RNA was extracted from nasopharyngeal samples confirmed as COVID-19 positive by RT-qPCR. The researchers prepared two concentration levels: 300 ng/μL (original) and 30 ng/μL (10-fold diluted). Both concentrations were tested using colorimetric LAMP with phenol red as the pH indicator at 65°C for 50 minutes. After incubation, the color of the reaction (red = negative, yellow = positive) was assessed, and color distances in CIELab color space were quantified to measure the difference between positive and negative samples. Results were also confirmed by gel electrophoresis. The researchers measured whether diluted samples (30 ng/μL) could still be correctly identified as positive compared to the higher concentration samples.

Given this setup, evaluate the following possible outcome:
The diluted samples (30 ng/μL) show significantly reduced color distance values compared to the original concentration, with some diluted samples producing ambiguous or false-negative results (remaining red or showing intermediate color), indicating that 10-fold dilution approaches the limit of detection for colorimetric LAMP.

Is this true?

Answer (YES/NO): NO